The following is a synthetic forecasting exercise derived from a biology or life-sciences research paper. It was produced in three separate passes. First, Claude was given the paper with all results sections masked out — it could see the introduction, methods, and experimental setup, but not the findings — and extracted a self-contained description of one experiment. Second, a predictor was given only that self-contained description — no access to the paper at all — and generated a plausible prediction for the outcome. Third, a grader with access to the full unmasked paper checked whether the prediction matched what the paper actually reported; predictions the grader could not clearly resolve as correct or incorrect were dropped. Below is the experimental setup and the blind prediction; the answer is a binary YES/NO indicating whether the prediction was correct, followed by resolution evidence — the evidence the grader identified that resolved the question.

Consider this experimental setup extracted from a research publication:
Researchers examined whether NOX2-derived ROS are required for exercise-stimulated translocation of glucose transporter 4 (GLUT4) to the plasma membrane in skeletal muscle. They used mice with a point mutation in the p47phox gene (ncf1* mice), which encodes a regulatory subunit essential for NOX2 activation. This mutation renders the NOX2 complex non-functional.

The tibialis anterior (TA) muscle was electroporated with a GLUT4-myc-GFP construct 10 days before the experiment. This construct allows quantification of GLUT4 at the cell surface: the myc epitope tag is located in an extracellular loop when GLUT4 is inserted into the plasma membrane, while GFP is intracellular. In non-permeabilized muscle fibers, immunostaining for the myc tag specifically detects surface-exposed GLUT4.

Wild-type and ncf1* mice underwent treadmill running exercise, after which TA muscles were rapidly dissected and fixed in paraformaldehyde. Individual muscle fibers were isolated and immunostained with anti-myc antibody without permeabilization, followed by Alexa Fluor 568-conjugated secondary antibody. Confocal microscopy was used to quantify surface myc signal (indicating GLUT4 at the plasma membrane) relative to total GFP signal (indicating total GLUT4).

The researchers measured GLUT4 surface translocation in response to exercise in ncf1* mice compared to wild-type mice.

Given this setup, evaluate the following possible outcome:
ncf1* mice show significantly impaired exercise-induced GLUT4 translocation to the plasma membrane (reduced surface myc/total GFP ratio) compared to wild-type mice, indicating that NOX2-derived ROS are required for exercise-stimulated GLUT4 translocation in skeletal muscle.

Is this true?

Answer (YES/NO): YES